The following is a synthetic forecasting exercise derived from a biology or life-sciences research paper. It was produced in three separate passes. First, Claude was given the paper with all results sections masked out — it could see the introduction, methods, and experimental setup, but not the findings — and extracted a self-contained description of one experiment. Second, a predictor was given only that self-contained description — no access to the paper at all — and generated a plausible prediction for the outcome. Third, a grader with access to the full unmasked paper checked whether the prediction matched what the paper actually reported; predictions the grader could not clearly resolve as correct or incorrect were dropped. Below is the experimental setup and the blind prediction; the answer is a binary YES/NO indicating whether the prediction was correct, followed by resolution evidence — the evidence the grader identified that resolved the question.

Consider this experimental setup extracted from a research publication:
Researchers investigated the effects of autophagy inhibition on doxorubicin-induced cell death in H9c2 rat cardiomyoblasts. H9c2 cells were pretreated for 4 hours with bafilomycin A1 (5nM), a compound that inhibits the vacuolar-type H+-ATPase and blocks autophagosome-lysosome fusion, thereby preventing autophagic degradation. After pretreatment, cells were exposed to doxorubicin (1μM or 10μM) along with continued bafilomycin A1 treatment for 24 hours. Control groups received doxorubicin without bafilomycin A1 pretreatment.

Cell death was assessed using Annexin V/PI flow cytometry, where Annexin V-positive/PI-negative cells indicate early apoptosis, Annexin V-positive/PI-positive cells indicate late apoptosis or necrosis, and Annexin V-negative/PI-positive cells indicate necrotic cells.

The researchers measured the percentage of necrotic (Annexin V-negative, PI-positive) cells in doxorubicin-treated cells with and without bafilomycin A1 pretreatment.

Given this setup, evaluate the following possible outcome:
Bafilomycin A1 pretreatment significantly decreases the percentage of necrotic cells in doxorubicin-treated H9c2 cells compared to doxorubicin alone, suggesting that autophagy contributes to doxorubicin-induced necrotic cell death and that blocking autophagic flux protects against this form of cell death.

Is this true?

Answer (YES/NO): NO